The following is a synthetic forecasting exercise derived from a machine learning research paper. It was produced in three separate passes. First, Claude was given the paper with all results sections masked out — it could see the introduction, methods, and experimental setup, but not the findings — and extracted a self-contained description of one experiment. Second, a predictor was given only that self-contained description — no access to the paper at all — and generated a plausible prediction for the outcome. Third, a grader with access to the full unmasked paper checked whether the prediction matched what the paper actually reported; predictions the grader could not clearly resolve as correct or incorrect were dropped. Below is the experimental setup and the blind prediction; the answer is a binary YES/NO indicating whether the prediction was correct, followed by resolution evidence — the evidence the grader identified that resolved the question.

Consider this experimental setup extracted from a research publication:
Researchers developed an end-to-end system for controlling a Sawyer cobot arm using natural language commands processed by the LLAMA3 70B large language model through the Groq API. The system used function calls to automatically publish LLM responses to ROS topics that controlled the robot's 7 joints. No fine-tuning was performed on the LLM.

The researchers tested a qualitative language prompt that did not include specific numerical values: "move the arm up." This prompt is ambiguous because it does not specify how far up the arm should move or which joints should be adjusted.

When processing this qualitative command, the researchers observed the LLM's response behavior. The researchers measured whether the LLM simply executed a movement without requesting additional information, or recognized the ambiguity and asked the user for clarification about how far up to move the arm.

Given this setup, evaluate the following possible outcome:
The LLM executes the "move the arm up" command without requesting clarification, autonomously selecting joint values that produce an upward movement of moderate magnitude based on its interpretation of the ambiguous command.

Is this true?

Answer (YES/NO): NO